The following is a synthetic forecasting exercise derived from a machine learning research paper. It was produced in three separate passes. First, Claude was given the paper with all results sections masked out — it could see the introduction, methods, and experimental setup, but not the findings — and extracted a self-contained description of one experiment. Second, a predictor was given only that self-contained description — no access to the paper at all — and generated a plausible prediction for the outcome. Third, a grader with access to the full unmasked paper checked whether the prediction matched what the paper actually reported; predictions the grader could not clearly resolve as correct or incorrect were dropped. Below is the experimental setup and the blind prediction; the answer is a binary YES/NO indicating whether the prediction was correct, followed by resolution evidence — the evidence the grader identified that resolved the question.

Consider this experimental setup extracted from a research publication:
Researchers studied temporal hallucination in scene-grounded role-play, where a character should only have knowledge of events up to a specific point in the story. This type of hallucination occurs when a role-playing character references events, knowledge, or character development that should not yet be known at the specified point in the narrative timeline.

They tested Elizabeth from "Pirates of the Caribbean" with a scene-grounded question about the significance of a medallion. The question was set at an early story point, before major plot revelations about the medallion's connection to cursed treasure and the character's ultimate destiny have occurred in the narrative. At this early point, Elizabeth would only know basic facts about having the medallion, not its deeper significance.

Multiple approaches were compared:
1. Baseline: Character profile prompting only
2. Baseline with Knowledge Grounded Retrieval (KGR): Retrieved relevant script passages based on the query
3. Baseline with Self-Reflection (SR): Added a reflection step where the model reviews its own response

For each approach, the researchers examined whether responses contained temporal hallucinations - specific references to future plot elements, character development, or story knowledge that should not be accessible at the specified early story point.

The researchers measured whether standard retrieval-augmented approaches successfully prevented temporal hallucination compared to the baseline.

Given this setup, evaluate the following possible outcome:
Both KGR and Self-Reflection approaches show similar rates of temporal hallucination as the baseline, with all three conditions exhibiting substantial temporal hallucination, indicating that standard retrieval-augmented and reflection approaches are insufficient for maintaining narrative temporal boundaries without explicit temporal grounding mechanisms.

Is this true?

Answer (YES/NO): NO